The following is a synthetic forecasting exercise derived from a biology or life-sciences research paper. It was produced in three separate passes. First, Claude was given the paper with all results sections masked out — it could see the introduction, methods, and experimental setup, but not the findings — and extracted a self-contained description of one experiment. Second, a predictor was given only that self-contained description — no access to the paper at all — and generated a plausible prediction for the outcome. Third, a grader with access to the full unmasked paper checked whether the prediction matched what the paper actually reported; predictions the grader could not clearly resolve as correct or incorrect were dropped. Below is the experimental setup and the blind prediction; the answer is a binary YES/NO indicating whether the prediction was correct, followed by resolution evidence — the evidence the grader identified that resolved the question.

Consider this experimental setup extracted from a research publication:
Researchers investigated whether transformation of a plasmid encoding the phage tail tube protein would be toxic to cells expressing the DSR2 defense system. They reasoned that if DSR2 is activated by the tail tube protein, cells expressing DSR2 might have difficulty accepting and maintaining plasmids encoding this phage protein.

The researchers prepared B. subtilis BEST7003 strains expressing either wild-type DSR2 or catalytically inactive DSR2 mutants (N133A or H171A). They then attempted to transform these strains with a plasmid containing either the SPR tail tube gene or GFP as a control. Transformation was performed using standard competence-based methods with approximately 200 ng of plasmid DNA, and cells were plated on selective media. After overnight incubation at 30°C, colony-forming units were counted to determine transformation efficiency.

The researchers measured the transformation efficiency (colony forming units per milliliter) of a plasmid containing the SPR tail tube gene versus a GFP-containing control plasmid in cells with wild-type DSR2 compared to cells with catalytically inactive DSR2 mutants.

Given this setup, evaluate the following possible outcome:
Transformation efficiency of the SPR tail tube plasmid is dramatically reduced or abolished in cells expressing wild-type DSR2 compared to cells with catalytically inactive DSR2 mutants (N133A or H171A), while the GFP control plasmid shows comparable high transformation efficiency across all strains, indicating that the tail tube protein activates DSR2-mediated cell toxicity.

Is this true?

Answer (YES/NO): YES